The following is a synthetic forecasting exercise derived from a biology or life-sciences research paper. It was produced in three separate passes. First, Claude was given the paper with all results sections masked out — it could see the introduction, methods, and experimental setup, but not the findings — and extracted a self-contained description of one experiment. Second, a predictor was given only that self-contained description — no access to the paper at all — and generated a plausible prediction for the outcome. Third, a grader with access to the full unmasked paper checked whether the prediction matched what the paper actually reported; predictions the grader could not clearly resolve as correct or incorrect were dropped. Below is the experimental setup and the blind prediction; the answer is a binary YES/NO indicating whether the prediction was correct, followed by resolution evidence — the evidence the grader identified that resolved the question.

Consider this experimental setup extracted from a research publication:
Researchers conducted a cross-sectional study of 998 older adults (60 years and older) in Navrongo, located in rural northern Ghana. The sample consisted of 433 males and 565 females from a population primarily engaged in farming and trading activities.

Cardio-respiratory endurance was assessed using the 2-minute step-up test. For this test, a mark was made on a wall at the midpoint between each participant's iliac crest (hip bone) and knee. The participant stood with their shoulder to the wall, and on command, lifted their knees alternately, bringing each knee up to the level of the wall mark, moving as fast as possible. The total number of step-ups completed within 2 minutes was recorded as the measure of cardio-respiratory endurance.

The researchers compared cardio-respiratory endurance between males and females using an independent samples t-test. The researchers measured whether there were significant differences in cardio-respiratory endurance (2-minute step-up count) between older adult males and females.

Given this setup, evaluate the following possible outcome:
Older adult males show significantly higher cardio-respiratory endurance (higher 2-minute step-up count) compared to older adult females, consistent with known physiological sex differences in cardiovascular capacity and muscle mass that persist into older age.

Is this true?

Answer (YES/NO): YES